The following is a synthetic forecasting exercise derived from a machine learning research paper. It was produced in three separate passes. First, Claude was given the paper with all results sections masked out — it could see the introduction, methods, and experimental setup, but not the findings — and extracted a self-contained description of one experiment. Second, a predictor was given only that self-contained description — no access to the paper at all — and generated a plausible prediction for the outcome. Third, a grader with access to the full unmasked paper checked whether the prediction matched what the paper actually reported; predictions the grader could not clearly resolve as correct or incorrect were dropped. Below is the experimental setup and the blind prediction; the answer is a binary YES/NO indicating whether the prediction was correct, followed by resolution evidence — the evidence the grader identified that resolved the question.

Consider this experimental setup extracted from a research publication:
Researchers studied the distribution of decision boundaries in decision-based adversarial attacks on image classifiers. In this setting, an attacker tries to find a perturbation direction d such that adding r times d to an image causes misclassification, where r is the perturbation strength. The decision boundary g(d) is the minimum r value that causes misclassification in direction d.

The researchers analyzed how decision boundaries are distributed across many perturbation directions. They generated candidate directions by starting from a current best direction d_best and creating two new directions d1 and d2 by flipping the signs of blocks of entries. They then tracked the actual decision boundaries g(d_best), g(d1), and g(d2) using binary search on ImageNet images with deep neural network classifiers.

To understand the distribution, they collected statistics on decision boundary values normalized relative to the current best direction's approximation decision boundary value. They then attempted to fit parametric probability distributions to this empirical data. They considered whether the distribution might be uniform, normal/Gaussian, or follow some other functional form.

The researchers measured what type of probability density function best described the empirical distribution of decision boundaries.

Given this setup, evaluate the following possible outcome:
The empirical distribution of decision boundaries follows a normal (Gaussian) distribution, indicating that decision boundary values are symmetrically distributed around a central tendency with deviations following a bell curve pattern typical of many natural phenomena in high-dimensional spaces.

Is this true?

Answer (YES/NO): NO